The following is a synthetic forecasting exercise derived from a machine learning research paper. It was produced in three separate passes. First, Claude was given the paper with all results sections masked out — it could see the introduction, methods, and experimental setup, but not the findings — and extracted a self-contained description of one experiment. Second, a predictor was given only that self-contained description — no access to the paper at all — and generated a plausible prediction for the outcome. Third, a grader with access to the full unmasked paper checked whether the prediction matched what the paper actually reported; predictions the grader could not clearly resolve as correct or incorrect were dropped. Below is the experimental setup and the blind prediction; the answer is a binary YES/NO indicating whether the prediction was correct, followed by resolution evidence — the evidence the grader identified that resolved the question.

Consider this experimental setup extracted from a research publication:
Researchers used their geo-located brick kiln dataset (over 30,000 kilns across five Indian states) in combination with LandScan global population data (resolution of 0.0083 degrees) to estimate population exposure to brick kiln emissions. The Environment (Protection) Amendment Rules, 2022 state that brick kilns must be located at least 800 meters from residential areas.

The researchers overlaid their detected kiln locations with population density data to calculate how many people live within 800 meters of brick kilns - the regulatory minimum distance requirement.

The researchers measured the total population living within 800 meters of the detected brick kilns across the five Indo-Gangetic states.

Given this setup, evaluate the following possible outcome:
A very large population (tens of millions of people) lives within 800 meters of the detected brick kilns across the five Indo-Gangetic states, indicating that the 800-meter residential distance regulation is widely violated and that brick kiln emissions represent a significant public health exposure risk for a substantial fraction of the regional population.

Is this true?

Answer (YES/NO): YES